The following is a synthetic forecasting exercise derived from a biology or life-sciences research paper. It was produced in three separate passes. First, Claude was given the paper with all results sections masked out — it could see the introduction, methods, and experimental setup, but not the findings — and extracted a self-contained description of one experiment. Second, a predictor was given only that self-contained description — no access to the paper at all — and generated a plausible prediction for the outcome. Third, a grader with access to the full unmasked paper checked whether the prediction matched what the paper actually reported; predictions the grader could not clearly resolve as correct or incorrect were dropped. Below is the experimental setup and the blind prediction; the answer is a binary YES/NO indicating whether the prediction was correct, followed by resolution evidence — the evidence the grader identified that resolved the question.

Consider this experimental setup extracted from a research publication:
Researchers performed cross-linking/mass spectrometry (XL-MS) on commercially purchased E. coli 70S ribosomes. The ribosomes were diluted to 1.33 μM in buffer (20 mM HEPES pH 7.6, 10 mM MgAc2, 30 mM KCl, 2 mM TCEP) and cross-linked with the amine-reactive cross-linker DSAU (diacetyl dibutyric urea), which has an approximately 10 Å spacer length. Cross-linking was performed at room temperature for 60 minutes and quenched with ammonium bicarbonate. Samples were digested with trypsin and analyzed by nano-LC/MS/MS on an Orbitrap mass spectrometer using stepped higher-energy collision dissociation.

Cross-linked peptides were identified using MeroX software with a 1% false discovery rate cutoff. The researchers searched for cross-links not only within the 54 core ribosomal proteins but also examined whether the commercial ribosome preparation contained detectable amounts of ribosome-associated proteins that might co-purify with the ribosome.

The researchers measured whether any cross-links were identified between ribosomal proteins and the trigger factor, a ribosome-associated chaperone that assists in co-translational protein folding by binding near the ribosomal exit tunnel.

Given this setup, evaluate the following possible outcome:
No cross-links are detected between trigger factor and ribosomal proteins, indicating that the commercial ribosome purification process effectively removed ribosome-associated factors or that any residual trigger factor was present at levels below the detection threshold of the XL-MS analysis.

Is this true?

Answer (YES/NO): NO